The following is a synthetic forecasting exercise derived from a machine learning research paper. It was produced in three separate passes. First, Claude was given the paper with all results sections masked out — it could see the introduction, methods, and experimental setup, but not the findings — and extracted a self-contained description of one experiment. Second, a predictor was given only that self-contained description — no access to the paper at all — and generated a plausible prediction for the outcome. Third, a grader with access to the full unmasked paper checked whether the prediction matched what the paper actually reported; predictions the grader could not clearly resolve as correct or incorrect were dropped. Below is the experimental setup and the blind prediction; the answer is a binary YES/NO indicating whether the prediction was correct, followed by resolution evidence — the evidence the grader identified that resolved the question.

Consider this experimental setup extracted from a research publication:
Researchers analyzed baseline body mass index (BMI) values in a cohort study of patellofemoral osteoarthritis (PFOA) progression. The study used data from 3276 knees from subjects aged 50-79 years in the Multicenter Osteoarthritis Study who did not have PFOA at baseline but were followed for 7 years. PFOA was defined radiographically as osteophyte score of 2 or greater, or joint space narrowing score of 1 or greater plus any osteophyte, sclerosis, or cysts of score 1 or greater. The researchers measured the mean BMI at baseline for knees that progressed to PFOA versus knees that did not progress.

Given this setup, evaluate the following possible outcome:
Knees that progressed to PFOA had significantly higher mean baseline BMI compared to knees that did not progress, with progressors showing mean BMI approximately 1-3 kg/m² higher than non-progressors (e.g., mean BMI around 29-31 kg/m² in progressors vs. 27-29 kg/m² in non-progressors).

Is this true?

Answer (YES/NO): NO